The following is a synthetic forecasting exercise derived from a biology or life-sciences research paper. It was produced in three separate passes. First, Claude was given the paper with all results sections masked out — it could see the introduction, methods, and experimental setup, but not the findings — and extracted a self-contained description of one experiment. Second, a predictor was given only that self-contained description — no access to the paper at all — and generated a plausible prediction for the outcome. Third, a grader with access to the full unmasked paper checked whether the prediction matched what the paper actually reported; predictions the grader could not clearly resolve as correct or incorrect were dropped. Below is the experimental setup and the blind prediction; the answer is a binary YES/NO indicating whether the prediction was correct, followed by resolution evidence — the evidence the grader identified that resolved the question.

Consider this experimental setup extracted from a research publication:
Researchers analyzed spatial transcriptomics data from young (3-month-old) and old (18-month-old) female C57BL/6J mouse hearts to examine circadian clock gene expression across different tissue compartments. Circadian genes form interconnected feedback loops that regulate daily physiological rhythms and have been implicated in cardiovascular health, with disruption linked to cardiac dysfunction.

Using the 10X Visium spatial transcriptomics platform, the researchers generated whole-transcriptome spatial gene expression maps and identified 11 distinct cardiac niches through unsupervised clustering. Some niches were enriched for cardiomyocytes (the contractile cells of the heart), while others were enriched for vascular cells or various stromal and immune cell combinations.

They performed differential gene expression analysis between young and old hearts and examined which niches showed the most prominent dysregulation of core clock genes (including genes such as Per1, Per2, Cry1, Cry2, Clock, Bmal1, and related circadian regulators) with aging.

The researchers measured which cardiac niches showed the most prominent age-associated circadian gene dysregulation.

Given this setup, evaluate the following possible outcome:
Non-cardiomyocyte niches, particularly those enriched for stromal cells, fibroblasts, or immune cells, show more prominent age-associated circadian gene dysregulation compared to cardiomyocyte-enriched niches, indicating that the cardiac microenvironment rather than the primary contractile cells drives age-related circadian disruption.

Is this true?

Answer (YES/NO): NO